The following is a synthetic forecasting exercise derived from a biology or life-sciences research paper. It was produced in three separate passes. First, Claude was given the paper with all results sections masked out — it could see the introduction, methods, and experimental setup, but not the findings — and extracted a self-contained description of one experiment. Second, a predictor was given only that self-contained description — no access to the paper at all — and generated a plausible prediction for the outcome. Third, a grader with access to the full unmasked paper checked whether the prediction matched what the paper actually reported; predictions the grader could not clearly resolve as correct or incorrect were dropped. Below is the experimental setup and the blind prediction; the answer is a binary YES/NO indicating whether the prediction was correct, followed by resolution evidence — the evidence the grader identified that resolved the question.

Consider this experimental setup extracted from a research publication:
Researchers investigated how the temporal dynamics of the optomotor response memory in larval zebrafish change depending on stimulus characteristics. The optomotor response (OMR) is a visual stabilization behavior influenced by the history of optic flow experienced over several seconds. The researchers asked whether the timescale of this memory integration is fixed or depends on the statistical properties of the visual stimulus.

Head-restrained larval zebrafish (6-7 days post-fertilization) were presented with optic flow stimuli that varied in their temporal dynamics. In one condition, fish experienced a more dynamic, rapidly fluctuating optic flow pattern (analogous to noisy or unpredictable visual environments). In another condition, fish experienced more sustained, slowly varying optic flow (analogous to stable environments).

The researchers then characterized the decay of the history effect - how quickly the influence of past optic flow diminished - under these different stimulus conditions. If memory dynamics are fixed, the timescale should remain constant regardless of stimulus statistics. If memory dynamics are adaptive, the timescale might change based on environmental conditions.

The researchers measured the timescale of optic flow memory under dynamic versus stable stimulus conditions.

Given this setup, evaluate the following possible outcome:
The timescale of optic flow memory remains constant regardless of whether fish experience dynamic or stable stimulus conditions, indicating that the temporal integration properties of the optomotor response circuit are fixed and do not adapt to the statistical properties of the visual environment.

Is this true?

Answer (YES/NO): NO